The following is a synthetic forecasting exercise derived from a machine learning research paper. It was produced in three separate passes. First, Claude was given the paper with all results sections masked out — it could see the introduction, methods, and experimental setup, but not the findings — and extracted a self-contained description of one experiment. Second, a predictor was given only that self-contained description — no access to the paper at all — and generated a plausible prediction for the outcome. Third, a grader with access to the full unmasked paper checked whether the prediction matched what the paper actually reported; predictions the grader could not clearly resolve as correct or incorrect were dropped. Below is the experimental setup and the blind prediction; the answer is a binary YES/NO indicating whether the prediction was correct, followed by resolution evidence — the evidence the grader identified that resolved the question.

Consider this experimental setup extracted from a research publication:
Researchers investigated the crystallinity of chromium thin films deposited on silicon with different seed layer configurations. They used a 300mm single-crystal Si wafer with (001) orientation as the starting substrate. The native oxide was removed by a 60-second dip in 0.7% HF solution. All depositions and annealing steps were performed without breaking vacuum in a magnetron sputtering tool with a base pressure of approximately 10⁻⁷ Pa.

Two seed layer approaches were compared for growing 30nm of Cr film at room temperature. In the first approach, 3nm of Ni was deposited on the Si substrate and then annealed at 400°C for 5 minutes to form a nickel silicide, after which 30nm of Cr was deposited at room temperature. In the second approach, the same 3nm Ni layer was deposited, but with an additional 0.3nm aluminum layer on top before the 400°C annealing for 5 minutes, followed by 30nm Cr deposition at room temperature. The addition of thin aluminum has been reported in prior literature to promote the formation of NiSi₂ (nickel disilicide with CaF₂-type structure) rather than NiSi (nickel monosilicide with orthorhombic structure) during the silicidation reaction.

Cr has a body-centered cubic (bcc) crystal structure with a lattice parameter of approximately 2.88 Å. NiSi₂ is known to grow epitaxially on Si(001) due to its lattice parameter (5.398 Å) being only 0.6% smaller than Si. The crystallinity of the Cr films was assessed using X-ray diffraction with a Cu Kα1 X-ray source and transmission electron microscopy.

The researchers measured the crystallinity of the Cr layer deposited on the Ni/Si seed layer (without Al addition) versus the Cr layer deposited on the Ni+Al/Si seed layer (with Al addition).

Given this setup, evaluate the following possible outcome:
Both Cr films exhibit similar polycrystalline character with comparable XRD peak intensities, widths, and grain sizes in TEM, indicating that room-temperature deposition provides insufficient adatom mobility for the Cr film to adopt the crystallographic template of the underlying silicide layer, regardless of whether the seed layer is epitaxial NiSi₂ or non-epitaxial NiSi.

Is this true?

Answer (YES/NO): NO